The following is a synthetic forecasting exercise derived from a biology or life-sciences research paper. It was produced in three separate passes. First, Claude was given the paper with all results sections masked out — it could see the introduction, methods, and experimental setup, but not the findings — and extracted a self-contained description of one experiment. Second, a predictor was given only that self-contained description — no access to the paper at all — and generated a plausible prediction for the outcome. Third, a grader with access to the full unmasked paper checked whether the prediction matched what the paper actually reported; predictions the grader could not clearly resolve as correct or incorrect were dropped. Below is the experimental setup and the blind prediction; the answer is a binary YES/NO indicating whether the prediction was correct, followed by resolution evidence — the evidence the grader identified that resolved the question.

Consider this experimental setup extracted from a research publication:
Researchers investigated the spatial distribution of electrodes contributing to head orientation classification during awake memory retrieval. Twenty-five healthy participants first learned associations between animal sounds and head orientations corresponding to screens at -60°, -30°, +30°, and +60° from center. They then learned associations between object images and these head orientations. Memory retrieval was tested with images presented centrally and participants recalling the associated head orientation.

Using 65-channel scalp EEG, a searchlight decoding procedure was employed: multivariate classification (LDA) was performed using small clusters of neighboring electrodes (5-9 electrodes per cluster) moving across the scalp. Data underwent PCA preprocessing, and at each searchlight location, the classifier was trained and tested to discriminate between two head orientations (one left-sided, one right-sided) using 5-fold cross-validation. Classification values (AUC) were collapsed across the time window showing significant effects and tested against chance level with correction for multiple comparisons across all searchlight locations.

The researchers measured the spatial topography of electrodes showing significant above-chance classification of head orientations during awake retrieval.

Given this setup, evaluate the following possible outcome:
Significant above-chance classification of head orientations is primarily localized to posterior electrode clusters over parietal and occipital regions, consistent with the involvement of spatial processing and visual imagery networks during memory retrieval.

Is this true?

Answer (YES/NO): YES